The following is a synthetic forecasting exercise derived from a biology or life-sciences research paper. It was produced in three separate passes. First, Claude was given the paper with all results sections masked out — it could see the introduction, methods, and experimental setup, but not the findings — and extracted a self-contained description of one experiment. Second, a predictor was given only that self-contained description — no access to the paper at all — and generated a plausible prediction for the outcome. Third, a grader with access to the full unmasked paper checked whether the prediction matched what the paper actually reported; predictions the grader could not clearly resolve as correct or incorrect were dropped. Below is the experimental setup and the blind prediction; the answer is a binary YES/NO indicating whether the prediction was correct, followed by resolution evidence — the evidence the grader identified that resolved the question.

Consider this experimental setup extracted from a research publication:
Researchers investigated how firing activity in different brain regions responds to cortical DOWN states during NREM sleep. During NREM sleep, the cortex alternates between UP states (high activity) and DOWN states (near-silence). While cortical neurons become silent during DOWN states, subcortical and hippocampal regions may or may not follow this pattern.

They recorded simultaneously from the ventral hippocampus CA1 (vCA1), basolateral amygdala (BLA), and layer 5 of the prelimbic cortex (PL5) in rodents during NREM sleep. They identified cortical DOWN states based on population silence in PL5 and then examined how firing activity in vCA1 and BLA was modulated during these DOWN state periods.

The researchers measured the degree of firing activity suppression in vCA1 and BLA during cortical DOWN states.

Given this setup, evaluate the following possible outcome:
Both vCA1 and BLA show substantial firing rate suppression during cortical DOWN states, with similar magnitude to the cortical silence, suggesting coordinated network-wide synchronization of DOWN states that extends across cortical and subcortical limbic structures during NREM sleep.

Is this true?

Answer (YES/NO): NO